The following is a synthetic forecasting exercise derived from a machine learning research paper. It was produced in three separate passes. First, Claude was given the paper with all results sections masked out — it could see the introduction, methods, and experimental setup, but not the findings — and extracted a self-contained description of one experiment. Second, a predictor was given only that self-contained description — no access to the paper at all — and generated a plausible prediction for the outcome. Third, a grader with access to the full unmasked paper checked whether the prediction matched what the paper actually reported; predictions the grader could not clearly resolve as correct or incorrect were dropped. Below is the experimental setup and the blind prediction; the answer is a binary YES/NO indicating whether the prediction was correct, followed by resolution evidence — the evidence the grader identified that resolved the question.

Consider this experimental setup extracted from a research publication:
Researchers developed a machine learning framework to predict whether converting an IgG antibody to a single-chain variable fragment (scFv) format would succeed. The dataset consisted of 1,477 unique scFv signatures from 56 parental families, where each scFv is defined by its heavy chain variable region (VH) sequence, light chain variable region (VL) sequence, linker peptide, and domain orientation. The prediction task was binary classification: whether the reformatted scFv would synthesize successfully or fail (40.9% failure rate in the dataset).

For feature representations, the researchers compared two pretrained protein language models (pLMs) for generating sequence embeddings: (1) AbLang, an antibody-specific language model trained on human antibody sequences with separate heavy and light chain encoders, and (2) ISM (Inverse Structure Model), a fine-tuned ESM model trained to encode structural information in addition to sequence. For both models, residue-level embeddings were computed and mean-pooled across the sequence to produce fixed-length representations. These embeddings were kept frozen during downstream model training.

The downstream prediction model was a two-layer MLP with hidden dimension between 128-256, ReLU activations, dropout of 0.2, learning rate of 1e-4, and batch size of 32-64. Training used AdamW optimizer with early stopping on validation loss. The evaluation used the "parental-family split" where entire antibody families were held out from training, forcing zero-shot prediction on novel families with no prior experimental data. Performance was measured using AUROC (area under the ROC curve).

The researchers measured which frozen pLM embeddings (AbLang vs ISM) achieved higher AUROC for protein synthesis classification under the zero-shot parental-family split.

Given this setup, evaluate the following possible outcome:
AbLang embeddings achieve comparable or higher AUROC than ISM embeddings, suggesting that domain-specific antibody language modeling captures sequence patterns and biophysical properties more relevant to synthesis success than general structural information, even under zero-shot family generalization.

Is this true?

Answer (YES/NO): YES